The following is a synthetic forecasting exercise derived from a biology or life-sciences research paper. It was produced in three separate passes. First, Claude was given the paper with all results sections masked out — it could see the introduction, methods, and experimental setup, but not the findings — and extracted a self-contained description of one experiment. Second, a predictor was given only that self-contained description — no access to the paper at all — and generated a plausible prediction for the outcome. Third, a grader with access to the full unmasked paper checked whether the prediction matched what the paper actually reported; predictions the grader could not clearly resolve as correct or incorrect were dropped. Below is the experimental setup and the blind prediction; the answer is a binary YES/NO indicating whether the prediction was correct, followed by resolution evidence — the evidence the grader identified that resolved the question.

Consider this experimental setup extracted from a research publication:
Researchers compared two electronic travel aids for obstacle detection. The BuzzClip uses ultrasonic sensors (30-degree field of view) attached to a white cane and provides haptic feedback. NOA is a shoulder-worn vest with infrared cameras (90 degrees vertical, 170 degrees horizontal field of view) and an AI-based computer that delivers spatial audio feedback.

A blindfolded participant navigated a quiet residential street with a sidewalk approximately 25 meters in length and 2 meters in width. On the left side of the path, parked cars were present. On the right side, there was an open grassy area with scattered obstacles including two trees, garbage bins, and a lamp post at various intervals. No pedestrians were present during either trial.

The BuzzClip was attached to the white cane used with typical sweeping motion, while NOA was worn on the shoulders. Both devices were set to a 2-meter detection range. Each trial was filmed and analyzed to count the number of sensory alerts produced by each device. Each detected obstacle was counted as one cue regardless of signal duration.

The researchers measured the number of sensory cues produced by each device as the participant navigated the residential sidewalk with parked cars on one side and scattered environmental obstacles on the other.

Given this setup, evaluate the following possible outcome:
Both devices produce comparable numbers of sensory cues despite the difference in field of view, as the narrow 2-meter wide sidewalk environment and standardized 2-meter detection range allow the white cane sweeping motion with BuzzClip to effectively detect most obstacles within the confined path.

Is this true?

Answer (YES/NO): NO